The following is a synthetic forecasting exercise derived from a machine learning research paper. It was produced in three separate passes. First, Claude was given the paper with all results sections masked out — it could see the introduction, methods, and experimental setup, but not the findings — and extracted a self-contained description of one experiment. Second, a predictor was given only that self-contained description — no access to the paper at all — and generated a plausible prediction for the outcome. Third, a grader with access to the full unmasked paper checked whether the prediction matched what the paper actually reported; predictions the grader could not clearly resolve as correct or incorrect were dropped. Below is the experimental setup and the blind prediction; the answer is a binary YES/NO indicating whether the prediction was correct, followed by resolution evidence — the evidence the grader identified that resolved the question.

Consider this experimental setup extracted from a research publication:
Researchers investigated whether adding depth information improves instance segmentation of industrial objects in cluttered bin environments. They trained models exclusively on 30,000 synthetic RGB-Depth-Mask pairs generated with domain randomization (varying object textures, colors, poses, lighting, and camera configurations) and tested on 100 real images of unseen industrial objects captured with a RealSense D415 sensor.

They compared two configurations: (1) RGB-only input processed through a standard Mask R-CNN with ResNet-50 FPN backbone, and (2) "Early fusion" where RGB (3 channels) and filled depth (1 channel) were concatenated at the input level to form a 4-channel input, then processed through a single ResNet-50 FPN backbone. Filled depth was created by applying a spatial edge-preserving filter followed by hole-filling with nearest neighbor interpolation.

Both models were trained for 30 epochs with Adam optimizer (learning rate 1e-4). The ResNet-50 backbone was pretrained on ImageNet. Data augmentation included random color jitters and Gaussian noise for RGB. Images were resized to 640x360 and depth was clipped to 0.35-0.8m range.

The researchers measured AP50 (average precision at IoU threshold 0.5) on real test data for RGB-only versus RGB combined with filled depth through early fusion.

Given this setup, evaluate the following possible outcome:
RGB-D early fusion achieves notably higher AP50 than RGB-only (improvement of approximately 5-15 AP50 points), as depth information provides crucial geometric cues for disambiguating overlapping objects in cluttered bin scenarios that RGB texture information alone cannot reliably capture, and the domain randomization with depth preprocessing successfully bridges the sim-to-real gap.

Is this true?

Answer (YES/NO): NO